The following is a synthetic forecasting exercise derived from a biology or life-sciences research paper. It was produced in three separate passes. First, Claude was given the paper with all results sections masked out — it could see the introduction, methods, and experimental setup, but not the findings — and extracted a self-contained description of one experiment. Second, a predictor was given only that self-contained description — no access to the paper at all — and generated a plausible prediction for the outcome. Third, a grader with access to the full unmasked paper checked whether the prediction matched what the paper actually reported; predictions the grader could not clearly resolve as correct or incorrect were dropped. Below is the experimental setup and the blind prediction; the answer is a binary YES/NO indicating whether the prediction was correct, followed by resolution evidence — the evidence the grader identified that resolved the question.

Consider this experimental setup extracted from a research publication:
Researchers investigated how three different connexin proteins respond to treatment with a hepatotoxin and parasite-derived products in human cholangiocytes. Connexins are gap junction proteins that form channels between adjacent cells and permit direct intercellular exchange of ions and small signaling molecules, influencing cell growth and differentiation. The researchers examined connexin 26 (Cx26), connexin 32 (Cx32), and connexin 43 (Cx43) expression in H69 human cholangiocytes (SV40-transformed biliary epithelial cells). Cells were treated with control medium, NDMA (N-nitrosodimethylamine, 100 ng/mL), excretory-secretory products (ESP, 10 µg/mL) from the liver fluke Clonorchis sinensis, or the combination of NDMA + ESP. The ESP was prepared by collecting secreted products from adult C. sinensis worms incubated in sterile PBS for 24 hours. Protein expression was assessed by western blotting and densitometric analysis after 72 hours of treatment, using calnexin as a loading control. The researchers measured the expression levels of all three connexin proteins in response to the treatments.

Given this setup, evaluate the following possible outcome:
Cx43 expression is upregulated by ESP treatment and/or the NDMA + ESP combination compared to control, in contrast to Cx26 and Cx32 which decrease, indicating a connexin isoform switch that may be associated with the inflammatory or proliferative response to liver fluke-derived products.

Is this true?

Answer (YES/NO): NO